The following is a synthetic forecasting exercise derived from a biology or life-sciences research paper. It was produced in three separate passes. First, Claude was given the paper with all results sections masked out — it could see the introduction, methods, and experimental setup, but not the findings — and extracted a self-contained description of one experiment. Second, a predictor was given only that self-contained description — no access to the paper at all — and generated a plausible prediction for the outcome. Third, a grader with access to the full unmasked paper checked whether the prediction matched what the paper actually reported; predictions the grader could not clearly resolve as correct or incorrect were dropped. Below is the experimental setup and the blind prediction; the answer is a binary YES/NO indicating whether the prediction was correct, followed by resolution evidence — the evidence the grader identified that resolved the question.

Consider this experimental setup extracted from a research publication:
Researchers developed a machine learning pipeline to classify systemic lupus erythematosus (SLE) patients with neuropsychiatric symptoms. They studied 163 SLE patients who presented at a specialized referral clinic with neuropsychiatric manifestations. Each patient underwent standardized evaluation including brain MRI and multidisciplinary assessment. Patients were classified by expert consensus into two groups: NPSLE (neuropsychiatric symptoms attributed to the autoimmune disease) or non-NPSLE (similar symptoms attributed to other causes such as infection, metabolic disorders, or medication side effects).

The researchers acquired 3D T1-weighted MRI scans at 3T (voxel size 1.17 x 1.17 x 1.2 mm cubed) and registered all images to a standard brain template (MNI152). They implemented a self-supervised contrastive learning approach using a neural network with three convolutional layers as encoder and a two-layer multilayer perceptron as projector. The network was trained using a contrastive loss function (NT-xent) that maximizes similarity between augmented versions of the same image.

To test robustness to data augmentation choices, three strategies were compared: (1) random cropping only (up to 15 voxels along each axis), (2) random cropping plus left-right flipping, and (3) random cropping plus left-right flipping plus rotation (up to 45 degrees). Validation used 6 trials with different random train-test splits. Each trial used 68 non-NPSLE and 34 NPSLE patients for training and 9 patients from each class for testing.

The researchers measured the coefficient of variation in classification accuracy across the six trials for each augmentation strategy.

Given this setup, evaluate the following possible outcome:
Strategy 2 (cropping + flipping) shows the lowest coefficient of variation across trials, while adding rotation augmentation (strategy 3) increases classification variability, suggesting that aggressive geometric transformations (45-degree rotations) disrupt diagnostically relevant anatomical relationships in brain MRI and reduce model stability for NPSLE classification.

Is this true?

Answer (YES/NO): NO